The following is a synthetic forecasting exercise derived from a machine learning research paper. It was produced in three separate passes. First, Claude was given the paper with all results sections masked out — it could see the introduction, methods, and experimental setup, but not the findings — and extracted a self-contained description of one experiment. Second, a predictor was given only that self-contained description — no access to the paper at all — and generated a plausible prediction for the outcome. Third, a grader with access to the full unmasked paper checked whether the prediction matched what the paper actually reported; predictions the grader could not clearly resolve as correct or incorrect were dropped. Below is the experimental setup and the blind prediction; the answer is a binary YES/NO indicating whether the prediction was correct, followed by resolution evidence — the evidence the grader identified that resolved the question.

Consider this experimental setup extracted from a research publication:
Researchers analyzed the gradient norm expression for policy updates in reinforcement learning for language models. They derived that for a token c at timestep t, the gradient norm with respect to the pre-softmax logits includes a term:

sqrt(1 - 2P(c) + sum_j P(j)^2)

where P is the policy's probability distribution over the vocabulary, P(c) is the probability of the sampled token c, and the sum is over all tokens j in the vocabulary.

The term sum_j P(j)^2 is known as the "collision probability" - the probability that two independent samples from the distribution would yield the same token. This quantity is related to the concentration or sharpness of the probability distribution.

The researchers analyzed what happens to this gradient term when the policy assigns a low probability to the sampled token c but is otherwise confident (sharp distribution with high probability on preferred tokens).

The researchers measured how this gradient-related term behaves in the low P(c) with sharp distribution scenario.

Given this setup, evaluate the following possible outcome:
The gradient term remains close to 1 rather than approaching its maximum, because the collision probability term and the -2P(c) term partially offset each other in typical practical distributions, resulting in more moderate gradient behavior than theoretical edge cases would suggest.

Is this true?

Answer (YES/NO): NO